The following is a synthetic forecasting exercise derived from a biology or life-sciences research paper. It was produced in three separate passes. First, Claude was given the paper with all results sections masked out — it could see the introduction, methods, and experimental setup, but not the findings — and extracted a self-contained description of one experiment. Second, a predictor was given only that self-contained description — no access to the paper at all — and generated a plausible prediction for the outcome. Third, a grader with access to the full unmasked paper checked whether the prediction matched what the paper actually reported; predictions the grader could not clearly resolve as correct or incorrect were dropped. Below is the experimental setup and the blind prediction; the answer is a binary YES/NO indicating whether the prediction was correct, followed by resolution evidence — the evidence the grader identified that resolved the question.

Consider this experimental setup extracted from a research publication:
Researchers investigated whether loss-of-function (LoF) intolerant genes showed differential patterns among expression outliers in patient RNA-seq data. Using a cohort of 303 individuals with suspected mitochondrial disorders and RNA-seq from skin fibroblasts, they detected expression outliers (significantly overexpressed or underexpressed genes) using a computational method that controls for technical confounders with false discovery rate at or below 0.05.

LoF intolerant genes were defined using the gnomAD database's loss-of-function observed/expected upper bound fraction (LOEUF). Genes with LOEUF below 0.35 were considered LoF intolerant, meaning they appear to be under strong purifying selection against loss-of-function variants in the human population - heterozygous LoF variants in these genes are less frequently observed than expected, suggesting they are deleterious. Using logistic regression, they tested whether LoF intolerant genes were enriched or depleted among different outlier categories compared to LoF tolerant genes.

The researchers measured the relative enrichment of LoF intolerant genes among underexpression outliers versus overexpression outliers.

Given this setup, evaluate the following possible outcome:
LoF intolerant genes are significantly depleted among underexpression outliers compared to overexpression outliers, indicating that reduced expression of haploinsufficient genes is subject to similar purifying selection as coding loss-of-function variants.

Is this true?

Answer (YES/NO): YES